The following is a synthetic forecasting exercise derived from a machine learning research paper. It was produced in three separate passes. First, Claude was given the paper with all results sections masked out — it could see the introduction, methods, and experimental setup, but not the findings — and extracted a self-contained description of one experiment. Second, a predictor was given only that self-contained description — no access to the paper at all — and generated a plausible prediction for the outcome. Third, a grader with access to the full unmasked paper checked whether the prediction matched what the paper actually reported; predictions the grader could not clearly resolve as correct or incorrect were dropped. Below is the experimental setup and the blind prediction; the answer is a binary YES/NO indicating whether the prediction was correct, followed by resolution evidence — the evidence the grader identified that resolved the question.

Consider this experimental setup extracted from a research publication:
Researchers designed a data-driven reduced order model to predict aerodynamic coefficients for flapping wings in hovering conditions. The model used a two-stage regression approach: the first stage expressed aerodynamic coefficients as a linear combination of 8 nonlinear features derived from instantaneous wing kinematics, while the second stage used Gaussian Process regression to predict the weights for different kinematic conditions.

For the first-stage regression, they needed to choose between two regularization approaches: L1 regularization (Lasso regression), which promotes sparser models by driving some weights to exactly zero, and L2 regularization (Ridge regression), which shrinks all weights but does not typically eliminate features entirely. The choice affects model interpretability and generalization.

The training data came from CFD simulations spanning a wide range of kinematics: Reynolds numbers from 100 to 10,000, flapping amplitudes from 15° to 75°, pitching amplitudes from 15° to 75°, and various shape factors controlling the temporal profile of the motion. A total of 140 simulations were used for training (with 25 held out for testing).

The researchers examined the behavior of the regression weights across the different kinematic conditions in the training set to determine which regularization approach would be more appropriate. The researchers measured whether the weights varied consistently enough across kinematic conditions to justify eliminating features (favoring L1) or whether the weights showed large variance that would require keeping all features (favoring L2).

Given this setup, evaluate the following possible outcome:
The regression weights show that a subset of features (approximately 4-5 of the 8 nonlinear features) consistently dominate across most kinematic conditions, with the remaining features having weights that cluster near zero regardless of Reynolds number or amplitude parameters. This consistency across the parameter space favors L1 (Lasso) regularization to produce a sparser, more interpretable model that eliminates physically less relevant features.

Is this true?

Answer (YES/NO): NO